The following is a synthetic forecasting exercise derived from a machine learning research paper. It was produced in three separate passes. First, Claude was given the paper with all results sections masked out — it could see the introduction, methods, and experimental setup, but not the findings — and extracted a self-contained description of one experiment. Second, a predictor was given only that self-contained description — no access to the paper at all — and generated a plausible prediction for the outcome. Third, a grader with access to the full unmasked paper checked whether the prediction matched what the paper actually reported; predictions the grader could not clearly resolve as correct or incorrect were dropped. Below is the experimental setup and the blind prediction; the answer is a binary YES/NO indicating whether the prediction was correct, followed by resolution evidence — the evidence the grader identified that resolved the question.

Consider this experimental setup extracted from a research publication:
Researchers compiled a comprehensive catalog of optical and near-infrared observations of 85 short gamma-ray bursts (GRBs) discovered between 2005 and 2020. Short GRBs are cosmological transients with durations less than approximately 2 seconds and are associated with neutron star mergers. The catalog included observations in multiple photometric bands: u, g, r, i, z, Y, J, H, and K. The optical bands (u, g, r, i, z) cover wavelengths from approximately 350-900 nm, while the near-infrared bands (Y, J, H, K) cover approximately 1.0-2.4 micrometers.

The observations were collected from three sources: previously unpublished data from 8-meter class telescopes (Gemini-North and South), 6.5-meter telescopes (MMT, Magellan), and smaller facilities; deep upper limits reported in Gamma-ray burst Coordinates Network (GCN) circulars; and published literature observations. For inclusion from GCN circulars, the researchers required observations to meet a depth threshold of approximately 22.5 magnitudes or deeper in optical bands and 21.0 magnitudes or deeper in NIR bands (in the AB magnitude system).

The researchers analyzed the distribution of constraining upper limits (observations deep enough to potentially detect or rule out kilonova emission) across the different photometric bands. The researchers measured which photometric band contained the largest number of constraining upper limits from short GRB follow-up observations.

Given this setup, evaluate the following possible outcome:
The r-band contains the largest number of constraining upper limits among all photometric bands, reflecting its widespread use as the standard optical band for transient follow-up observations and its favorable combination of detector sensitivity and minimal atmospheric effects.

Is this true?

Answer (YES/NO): NO